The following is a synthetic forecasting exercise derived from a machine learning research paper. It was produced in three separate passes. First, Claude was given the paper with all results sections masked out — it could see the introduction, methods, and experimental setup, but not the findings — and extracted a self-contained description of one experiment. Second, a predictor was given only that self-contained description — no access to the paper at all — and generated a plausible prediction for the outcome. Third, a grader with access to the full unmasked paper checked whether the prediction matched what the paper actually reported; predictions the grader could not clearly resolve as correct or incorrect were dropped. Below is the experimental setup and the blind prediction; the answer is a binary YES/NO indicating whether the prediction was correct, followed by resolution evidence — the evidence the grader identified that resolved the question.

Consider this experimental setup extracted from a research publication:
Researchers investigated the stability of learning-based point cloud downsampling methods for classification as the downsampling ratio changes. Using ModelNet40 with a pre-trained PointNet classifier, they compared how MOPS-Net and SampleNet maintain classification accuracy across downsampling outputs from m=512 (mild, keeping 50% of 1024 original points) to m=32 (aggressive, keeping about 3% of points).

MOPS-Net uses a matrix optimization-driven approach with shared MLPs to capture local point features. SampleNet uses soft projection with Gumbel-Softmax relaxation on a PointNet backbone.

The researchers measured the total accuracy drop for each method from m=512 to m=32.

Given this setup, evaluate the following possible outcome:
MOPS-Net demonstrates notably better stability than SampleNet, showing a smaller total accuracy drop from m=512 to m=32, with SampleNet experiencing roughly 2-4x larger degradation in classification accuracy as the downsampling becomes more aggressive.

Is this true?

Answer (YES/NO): NO